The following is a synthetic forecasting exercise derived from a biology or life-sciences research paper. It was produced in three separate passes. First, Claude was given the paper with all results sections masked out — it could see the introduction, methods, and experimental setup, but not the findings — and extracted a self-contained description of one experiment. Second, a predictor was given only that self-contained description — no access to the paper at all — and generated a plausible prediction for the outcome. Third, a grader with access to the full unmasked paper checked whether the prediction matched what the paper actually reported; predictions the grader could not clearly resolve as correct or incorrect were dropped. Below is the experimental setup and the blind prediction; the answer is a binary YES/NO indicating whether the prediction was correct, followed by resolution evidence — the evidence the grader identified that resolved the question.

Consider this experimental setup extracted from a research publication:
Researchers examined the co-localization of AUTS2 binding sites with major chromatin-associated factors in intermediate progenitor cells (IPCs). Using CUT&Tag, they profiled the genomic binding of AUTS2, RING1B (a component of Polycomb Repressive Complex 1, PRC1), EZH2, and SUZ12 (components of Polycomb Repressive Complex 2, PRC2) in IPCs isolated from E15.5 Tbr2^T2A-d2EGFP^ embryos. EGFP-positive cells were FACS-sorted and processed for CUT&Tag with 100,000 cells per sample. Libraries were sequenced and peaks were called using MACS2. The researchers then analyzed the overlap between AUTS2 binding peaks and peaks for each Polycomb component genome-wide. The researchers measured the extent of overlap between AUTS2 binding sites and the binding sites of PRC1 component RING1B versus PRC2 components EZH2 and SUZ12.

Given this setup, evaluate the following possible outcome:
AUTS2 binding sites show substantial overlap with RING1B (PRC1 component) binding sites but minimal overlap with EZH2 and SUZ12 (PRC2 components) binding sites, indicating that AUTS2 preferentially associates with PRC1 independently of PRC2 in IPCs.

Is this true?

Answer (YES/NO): NO